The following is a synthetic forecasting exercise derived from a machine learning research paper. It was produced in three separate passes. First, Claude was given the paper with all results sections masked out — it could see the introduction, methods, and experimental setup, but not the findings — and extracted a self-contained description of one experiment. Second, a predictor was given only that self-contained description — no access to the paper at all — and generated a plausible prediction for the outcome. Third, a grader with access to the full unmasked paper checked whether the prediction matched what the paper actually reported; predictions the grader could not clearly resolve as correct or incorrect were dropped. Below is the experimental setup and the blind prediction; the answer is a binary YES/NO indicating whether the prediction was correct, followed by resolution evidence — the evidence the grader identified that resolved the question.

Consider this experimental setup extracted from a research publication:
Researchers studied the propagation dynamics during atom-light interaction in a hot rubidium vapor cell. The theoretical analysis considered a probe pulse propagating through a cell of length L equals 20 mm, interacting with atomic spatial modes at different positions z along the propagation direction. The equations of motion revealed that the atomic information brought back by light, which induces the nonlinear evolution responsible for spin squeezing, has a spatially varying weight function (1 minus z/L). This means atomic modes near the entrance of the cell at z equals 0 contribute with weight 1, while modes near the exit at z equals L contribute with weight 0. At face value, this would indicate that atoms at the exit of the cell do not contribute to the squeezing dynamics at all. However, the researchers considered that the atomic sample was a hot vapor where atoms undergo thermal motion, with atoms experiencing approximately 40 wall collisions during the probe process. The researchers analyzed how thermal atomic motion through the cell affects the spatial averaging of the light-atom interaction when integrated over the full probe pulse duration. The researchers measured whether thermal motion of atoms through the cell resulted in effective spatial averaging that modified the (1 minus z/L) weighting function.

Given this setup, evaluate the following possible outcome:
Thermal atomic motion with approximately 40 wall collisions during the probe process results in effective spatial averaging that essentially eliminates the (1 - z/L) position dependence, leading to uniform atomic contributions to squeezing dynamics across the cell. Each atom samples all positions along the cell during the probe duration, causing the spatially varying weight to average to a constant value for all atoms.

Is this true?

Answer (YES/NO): YES